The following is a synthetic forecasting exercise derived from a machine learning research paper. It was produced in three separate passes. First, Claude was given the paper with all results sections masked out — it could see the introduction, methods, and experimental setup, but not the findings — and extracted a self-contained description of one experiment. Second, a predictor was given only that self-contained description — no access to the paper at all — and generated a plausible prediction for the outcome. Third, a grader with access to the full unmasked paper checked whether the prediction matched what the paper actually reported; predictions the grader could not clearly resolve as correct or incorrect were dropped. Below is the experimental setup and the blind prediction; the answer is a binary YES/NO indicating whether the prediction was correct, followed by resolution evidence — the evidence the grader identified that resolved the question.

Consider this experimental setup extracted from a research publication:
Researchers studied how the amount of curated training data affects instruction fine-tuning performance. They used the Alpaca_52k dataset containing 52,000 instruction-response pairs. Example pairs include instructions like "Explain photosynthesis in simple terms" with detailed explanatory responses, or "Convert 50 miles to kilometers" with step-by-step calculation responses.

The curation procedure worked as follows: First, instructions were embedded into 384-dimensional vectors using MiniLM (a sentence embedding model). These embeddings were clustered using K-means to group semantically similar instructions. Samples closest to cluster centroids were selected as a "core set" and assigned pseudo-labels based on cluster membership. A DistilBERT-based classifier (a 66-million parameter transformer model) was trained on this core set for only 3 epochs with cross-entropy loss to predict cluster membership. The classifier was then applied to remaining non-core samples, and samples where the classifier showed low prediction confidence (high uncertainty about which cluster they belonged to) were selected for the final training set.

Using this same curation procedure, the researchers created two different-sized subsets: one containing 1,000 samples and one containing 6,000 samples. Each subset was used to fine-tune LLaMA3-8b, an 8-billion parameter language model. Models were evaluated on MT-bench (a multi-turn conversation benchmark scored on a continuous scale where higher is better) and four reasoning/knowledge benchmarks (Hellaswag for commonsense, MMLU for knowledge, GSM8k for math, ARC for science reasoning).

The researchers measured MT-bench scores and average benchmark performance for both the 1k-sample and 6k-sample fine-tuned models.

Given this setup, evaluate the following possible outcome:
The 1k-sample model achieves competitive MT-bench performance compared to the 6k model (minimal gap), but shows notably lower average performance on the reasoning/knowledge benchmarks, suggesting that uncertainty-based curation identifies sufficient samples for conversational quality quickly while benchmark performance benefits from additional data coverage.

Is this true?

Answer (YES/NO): NO